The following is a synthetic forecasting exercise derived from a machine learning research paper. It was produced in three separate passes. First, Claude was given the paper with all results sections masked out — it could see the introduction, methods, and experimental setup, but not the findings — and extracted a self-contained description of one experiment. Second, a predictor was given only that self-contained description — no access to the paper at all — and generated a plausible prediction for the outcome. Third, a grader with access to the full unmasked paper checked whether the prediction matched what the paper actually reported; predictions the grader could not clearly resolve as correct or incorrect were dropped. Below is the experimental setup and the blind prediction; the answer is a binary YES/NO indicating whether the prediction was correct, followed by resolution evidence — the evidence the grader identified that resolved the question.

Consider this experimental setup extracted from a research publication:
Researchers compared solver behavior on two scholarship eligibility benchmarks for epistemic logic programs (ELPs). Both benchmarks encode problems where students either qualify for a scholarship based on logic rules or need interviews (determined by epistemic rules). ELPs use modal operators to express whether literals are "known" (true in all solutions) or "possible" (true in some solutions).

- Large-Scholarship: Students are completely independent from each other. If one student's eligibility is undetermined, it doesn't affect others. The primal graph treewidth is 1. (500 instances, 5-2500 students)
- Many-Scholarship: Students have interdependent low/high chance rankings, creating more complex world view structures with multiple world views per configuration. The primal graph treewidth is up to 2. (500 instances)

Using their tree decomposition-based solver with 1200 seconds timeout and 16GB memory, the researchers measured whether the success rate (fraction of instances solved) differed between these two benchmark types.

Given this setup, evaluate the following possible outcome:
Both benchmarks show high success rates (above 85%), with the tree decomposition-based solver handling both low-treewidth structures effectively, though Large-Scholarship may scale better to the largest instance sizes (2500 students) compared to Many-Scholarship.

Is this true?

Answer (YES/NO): NO